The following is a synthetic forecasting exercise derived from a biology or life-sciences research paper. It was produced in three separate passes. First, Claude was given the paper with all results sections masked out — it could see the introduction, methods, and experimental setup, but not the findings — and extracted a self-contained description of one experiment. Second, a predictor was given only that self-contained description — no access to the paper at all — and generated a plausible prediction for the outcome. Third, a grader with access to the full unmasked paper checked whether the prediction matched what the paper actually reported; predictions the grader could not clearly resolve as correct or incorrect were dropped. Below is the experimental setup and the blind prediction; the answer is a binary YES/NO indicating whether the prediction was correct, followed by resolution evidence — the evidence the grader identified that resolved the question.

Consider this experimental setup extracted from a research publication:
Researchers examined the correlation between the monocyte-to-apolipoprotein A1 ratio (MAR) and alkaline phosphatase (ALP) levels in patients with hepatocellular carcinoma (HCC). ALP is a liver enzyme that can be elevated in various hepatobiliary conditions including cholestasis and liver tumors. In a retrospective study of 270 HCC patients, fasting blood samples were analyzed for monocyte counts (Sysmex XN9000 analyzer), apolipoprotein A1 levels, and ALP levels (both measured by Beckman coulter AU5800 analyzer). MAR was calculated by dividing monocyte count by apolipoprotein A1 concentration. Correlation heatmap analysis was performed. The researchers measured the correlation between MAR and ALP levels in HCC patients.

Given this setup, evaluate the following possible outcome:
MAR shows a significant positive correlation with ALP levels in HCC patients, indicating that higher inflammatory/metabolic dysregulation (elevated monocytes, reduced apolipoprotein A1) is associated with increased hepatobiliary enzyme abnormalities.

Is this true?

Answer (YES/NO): YES